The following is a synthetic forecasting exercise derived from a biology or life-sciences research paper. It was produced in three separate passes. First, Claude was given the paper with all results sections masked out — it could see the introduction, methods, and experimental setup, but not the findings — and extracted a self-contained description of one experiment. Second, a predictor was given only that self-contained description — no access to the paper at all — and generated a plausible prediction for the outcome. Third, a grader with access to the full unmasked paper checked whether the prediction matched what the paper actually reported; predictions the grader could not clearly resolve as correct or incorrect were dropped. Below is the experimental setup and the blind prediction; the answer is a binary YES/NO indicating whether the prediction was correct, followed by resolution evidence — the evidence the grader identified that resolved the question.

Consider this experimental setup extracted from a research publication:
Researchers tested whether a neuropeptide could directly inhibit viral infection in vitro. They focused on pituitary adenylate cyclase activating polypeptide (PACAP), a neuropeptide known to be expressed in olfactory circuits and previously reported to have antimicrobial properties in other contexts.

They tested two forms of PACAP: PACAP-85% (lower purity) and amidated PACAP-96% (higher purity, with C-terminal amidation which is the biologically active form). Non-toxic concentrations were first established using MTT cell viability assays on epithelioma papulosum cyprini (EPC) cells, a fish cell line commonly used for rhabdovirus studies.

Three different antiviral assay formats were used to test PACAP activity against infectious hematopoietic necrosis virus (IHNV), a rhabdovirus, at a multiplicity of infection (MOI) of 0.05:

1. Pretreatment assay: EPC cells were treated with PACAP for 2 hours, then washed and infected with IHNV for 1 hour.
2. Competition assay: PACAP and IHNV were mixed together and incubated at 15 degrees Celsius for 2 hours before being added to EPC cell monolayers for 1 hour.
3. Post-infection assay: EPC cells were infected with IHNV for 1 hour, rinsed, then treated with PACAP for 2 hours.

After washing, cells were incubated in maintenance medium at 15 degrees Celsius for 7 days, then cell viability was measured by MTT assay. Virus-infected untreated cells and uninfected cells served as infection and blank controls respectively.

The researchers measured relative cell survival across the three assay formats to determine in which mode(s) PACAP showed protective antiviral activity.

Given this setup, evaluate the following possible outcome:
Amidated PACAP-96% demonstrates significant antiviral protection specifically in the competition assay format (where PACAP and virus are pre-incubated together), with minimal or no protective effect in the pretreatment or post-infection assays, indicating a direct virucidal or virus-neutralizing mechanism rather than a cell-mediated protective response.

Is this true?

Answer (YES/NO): NO